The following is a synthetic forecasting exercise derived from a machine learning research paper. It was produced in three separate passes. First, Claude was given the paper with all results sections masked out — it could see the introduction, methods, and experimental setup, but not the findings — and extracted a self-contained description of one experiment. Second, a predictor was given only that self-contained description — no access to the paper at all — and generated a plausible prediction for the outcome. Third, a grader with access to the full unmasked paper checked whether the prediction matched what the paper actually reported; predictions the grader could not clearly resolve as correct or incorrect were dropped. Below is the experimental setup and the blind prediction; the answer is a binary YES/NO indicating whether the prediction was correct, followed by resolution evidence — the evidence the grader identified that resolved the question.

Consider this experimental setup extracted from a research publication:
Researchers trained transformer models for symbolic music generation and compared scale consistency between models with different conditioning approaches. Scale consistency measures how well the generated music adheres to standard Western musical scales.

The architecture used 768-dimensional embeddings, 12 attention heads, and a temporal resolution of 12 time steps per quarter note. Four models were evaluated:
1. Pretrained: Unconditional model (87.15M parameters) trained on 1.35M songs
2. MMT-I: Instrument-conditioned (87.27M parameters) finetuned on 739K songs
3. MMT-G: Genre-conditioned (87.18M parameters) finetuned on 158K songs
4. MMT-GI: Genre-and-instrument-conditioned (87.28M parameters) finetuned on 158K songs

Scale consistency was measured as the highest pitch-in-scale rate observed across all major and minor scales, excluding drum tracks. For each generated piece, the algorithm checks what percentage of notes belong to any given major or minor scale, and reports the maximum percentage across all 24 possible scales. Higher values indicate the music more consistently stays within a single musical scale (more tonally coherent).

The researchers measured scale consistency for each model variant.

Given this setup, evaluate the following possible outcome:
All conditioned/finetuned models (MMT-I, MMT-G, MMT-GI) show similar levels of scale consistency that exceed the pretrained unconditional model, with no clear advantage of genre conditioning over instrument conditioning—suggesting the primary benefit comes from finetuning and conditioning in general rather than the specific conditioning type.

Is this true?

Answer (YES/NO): NO